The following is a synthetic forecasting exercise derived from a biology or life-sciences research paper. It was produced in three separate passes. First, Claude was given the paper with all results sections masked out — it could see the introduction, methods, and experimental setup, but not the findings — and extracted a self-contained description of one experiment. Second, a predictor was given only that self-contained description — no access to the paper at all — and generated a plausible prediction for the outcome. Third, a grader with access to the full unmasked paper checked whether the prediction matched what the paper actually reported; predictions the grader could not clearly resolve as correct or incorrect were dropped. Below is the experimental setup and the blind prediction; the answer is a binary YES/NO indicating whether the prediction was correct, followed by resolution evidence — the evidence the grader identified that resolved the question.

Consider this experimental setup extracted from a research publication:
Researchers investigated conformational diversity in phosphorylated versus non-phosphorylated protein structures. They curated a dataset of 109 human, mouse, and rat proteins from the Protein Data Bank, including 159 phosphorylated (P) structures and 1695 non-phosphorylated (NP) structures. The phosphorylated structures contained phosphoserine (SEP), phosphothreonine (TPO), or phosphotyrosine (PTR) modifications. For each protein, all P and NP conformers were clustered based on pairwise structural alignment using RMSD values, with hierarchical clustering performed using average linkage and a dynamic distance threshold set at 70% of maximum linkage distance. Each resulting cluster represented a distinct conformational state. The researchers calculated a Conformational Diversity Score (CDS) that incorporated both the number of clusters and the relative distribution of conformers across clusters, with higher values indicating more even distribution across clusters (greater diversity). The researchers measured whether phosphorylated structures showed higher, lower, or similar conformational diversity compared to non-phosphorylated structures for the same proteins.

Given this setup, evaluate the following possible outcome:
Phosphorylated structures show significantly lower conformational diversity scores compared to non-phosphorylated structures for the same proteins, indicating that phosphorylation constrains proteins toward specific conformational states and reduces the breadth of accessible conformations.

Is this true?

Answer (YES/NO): NO